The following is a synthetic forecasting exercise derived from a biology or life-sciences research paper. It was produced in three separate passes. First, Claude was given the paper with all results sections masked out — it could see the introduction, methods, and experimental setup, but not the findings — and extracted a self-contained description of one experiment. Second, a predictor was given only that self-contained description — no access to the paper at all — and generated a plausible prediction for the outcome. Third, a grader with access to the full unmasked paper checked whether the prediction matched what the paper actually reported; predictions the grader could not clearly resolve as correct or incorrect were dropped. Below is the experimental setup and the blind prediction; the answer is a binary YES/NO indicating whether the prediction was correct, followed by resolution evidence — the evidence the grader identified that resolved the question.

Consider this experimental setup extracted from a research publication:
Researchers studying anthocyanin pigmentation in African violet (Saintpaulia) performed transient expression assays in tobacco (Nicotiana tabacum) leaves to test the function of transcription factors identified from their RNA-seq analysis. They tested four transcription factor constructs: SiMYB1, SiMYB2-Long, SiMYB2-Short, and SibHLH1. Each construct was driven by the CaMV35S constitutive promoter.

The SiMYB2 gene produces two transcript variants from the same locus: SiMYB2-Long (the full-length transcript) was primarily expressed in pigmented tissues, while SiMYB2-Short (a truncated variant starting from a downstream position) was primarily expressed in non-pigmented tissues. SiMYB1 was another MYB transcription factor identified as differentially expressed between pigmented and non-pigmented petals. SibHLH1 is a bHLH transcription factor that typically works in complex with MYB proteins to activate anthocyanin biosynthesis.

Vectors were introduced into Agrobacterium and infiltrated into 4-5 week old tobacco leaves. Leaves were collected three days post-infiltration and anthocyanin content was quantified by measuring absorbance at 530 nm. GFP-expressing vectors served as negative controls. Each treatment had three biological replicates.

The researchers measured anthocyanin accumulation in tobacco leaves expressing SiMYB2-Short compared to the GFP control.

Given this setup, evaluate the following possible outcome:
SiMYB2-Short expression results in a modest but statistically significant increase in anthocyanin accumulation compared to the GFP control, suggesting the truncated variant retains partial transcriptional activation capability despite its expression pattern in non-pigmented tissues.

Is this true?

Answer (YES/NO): NO